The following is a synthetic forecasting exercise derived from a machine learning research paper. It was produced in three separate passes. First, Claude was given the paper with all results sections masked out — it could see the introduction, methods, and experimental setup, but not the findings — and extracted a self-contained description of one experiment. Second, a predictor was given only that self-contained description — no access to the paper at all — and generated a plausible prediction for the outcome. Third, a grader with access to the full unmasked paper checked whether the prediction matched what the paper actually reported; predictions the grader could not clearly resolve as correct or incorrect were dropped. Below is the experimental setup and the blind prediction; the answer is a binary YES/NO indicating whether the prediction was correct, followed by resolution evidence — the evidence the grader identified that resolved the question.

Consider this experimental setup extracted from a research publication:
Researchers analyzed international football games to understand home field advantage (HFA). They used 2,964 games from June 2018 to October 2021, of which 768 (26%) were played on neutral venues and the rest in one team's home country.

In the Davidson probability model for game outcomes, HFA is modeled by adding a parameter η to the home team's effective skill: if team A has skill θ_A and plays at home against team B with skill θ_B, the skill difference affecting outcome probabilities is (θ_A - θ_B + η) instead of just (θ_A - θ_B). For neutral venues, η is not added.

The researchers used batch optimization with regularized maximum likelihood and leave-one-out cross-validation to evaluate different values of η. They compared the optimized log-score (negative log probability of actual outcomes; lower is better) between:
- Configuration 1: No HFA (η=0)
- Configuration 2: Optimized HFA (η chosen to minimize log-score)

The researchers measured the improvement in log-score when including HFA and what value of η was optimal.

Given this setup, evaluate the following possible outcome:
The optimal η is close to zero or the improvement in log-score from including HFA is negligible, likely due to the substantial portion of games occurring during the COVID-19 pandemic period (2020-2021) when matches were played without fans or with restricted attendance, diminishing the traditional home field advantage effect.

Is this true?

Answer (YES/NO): NO